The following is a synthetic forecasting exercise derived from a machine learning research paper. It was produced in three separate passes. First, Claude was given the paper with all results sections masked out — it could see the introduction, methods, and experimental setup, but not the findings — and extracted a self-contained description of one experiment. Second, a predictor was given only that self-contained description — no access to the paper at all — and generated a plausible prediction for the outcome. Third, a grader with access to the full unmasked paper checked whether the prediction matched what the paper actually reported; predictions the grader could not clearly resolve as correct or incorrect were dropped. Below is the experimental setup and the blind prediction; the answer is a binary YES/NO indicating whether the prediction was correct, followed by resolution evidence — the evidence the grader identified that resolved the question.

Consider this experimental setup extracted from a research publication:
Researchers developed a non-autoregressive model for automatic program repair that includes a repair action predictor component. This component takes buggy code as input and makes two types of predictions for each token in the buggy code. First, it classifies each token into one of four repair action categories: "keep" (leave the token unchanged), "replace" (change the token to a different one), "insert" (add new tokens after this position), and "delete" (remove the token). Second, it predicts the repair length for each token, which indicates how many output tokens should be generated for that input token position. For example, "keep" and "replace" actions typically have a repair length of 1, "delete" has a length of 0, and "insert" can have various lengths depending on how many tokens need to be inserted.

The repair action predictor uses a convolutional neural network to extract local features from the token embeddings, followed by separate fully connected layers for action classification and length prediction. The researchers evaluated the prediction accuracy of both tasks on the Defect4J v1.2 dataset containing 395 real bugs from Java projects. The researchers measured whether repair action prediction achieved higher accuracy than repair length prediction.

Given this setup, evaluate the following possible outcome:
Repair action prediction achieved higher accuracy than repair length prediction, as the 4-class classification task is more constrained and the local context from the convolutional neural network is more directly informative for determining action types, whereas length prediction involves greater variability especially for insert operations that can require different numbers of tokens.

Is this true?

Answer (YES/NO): YES